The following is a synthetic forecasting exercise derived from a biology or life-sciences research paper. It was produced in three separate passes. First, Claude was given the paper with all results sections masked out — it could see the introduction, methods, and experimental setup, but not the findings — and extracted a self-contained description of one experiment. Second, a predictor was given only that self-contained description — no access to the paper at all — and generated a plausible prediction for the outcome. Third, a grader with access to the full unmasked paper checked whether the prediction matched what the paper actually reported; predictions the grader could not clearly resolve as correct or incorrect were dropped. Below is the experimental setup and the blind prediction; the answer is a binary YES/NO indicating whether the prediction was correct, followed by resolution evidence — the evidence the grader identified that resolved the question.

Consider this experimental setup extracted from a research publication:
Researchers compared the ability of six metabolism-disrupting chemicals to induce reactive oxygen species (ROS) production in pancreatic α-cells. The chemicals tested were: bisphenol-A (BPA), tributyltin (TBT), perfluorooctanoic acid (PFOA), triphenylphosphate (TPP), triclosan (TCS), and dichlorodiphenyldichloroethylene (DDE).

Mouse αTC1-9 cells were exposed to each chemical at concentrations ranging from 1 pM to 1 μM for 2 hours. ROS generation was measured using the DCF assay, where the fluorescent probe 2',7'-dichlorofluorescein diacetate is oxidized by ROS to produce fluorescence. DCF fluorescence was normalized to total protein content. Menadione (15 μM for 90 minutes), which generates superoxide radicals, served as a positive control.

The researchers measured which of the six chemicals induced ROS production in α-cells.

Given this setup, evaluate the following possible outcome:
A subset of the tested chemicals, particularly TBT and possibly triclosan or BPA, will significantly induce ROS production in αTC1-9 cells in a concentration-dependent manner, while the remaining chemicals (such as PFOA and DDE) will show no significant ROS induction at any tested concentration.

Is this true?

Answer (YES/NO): NO